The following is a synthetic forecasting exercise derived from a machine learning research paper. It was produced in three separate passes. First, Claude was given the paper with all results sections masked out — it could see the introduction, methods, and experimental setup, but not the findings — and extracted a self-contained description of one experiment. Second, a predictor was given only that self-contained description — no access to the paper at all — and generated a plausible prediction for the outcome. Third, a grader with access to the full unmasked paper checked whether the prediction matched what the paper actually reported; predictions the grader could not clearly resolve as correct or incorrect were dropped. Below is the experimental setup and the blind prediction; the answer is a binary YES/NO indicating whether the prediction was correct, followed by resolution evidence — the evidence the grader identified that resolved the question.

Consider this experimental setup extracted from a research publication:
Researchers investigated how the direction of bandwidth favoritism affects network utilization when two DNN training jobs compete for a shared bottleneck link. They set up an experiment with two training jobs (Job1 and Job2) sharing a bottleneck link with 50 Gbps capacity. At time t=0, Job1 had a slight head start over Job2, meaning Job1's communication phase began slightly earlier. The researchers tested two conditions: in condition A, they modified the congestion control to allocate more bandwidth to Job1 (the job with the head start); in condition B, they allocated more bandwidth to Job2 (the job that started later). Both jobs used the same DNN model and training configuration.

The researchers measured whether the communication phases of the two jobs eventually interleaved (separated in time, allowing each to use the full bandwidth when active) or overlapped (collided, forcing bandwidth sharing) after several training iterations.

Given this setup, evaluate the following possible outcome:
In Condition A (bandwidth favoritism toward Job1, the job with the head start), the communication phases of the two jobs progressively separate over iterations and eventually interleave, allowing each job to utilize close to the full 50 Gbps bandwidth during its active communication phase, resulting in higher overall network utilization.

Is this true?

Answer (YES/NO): YES